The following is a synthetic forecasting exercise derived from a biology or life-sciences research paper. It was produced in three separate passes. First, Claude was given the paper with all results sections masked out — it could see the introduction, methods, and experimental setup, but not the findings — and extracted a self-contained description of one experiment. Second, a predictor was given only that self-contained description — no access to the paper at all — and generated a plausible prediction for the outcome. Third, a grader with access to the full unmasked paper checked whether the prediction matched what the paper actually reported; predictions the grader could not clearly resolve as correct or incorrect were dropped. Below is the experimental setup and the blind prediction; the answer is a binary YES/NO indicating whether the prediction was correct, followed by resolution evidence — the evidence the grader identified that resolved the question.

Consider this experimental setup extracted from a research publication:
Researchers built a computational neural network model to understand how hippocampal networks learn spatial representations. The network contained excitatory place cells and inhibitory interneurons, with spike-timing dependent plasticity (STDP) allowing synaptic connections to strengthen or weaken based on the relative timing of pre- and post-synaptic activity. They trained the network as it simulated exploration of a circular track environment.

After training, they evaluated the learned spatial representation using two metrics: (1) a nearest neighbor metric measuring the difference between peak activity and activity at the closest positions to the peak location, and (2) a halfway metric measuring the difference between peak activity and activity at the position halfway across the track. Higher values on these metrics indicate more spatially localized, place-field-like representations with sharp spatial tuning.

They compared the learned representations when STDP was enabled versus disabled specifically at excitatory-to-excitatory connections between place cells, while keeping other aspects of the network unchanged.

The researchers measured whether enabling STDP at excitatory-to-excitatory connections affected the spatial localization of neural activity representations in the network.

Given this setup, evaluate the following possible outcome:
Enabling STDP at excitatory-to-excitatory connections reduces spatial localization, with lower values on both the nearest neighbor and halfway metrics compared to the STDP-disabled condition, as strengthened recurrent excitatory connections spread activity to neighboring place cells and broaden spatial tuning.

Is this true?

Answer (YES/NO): NO